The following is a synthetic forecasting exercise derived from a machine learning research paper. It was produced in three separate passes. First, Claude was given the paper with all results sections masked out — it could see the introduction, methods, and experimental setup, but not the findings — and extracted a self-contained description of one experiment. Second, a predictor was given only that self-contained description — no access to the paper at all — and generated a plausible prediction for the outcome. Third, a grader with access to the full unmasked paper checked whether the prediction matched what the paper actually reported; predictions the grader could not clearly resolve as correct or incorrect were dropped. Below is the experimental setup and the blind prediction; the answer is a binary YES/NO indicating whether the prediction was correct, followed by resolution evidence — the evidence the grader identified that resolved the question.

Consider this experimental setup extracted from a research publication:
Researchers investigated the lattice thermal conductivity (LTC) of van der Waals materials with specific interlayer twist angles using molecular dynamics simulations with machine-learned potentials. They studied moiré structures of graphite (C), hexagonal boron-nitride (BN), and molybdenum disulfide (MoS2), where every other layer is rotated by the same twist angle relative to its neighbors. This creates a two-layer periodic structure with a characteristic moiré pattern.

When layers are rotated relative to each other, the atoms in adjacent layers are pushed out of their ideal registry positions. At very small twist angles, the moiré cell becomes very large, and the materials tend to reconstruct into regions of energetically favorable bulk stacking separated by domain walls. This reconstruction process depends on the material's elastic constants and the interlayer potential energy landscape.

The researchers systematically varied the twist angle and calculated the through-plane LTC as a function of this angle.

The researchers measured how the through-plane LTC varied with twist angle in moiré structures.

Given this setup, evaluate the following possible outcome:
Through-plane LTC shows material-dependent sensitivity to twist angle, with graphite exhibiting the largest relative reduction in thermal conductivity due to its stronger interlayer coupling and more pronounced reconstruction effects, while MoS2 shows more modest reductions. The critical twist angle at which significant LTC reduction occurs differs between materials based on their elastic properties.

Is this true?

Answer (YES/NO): NO